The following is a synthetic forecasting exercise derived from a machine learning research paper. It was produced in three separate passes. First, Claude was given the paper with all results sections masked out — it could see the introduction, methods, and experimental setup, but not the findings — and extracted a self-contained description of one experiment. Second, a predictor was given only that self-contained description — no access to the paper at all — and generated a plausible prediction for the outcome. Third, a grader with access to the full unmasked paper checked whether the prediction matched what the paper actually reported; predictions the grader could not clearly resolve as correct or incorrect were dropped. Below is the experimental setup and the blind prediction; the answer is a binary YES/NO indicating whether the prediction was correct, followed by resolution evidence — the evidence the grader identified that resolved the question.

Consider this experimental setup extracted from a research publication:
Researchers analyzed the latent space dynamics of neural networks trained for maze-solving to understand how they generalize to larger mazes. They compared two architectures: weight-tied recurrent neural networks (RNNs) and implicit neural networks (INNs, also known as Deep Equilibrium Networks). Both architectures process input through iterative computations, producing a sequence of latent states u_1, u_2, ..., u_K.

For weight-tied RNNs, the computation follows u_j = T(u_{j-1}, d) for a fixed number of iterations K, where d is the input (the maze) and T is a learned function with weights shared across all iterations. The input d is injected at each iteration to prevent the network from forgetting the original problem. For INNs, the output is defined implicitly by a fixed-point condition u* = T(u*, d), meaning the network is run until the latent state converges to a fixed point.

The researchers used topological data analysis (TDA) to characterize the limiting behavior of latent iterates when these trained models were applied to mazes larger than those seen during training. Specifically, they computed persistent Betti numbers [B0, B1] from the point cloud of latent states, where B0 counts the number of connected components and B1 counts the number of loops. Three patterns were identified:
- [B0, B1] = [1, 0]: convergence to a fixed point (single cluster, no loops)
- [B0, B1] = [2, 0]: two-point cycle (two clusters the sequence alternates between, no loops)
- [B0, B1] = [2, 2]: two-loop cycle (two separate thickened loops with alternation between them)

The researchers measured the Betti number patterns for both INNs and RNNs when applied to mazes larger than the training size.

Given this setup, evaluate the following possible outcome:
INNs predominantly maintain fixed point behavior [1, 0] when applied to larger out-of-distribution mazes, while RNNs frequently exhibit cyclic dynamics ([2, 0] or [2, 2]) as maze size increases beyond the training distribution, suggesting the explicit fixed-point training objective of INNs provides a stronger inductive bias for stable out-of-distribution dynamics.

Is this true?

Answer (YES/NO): YES